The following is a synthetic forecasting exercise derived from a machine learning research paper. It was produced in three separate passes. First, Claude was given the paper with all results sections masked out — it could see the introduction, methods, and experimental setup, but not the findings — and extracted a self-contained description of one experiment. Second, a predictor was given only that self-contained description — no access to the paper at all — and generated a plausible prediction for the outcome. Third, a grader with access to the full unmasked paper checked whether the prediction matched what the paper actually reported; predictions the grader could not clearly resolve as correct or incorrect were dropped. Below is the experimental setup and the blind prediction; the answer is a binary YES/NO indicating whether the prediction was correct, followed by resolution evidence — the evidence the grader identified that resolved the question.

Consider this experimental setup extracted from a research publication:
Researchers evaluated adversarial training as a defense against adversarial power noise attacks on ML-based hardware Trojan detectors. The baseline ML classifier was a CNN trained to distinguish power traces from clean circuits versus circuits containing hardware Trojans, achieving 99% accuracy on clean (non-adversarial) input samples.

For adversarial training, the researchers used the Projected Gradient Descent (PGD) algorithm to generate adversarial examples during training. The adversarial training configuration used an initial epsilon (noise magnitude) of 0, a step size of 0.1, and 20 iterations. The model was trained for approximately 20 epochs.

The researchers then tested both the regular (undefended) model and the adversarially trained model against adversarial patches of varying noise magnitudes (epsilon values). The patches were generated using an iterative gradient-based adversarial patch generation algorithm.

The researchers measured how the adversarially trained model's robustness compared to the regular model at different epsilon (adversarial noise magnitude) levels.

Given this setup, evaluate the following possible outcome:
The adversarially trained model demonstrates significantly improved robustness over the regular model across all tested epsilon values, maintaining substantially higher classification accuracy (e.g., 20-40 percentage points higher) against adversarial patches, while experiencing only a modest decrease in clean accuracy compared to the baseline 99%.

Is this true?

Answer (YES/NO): NO